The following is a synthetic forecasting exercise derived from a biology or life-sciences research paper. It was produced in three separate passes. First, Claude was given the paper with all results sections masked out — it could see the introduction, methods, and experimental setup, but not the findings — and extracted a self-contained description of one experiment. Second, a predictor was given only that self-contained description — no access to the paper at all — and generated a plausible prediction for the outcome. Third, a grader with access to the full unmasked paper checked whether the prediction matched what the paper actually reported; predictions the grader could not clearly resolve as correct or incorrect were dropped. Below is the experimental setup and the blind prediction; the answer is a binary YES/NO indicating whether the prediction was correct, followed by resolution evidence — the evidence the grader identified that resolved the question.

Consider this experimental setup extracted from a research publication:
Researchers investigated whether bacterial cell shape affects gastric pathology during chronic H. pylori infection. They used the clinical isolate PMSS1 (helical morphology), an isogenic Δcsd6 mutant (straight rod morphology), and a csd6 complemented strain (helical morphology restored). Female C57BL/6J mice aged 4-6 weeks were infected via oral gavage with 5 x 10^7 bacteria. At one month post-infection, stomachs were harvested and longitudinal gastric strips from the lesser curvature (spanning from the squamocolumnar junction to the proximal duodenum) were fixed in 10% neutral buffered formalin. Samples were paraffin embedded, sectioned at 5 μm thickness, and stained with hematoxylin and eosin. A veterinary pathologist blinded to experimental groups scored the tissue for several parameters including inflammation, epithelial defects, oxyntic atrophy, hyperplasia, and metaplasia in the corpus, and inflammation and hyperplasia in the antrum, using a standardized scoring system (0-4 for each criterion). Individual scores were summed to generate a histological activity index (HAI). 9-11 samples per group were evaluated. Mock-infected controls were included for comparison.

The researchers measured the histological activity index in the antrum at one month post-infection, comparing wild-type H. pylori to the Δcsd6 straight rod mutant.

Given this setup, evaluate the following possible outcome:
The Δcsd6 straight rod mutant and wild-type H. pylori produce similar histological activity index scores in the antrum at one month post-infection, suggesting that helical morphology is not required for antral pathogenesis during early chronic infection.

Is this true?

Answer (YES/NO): NO